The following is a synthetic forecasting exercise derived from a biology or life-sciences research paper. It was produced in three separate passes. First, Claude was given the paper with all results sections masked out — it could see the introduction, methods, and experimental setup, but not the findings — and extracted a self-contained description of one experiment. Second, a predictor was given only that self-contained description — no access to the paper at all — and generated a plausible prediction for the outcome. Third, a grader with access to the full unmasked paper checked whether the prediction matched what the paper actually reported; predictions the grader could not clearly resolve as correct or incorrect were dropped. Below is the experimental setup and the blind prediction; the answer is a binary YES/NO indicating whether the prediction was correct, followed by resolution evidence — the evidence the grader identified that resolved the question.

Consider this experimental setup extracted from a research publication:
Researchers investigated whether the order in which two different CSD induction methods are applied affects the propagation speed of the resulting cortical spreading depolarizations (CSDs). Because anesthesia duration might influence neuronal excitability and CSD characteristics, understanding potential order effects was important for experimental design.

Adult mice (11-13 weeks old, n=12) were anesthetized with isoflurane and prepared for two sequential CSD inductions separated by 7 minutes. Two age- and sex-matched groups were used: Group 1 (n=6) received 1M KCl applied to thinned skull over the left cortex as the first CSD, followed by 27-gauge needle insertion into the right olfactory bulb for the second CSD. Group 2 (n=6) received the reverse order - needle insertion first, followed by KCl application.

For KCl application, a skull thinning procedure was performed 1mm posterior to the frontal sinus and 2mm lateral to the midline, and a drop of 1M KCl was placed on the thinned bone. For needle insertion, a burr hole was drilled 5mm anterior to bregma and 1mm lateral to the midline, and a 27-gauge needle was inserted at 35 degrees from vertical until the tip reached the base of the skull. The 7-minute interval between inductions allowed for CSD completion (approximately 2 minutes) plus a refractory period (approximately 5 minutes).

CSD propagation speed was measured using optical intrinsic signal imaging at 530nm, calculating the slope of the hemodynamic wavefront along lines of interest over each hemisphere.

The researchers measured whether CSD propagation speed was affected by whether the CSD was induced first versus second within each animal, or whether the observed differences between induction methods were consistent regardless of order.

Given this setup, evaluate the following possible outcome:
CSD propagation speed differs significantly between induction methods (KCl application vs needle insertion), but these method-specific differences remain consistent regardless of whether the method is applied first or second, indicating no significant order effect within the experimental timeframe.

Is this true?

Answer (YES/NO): YES